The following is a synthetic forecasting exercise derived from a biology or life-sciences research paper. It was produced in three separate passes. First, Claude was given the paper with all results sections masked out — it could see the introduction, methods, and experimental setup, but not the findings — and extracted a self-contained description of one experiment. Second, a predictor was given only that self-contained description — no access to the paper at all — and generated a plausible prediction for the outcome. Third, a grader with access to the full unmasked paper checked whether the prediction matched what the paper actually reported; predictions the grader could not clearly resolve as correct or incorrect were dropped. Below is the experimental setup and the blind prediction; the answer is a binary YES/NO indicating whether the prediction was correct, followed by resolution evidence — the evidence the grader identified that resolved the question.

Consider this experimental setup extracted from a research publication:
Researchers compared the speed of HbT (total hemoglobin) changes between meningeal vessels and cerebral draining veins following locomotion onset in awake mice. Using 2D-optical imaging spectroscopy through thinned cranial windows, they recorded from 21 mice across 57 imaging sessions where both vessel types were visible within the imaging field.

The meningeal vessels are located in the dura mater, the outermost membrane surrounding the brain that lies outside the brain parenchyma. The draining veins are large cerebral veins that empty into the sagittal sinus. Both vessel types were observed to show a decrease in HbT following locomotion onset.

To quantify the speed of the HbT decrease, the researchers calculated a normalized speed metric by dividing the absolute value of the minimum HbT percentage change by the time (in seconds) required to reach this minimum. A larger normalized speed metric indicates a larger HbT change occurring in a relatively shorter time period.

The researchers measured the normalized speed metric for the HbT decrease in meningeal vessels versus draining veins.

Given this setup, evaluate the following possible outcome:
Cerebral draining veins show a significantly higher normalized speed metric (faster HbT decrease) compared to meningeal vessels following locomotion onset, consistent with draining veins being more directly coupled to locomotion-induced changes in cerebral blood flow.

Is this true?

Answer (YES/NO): NO